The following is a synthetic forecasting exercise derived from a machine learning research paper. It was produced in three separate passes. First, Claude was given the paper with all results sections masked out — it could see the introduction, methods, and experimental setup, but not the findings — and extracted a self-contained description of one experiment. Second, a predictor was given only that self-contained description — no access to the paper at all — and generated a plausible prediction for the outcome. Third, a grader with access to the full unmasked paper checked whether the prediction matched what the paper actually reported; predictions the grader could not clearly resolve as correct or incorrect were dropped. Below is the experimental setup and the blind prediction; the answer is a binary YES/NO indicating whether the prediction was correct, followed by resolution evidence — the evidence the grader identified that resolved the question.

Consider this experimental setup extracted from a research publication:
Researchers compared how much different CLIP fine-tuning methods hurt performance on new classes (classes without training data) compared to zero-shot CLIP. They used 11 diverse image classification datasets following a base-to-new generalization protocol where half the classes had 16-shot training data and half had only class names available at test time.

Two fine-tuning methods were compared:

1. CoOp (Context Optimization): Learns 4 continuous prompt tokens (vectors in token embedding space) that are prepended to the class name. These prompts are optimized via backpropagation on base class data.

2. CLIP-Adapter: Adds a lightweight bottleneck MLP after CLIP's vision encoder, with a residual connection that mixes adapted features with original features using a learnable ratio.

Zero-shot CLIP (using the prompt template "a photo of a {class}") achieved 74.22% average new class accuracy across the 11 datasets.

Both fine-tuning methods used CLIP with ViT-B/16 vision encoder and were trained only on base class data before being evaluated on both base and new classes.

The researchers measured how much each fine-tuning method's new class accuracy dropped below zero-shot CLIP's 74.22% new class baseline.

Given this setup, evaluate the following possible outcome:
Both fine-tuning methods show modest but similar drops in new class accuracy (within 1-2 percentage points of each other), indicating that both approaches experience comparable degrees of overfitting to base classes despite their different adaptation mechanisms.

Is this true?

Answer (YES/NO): NO